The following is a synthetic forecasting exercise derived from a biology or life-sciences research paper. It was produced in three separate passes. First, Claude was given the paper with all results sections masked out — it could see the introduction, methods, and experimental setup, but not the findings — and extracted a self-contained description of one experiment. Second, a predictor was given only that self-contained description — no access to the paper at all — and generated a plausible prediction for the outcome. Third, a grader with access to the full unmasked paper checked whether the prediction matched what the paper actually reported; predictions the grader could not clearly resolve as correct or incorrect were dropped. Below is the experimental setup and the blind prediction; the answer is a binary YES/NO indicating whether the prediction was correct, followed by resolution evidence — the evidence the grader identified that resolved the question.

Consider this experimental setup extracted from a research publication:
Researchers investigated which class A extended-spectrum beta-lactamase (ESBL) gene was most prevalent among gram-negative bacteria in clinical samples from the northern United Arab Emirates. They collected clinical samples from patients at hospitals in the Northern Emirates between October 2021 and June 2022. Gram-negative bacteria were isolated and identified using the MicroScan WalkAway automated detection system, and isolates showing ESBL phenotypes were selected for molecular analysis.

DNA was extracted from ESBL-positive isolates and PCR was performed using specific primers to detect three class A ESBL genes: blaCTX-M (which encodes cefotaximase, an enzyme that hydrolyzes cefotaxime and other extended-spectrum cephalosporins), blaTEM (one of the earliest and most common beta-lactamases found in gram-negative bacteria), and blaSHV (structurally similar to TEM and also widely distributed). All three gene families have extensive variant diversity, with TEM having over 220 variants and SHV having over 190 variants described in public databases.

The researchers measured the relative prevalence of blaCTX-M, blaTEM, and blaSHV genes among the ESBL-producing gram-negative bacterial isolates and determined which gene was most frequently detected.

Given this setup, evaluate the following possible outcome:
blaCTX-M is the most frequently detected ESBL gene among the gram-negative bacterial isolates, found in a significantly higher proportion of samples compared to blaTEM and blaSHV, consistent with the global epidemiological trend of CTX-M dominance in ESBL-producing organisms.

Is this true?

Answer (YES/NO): YES